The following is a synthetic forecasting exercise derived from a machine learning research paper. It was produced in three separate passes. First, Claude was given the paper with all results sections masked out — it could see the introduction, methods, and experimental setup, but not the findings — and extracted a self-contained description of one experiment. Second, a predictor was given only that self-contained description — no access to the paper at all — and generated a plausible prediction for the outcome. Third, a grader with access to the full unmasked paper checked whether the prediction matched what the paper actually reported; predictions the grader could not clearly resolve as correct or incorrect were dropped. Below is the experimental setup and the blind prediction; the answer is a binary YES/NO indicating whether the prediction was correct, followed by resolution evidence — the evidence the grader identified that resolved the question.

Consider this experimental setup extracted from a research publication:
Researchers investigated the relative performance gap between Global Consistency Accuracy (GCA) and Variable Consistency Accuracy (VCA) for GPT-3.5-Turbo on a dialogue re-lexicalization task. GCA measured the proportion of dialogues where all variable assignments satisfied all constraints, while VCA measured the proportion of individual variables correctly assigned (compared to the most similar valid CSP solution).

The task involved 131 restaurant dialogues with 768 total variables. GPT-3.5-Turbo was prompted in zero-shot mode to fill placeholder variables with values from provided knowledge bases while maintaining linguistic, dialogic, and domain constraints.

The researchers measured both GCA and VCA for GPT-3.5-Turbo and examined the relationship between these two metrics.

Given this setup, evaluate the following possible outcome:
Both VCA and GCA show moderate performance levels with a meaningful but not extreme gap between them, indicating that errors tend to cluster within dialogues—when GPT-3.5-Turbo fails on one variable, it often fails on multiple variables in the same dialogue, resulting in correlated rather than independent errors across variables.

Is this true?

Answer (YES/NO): NO